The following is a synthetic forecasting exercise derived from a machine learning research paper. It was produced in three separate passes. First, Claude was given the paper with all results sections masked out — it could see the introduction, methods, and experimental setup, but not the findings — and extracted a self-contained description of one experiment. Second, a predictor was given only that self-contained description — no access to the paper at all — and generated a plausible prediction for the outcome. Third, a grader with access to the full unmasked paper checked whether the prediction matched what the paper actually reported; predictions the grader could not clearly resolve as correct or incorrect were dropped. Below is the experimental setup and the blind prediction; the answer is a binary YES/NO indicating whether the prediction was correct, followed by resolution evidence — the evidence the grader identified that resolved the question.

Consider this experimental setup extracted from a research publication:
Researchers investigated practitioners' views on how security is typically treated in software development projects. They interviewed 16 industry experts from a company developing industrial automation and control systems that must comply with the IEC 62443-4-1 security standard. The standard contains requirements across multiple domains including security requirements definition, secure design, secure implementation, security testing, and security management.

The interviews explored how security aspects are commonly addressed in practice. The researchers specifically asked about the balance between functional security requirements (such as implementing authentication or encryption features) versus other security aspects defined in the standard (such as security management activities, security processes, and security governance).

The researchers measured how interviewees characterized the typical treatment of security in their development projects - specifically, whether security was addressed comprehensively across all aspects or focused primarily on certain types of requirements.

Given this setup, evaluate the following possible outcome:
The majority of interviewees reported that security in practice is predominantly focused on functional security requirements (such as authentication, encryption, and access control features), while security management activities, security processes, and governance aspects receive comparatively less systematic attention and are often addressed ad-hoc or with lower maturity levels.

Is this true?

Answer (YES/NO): YES